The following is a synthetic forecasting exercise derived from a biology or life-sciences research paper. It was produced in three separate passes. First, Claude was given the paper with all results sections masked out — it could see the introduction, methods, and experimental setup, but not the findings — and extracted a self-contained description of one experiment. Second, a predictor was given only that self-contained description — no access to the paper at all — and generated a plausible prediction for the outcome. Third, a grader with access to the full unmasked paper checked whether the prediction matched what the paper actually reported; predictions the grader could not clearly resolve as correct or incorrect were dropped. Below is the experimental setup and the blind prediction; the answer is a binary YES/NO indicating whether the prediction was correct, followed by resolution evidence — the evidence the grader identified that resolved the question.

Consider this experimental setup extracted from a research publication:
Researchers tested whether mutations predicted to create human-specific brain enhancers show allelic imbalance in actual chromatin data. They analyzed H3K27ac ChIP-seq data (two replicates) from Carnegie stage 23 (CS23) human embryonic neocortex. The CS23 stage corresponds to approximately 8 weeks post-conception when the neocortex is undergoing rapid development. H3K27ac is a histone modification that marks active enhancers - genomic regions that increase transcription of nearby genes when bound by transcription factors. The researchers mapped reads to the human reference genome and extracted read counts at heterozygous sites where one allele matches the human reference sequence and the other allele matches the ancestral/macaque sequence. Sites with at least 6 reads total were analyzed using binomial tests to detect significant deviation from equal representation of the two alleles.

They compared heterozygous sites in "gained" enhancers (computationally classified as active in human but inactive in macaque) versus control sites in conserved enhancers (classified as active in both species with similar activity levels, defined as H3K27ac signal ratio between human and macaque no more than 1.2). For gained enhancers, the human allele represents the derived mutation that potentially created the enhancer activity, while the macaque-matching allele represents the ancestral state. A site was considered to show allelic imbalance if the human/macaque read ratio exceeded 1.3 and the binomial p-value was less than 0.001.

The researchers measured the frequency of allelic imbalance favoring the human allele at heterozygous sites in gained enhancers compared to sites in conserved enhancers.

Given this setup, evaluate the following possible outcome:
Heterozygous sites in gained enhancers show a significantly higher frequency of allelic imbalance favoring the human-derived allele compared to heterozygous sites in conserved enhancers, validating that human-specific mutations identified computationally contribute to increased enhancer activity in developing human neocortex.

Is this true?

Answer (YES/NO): YES